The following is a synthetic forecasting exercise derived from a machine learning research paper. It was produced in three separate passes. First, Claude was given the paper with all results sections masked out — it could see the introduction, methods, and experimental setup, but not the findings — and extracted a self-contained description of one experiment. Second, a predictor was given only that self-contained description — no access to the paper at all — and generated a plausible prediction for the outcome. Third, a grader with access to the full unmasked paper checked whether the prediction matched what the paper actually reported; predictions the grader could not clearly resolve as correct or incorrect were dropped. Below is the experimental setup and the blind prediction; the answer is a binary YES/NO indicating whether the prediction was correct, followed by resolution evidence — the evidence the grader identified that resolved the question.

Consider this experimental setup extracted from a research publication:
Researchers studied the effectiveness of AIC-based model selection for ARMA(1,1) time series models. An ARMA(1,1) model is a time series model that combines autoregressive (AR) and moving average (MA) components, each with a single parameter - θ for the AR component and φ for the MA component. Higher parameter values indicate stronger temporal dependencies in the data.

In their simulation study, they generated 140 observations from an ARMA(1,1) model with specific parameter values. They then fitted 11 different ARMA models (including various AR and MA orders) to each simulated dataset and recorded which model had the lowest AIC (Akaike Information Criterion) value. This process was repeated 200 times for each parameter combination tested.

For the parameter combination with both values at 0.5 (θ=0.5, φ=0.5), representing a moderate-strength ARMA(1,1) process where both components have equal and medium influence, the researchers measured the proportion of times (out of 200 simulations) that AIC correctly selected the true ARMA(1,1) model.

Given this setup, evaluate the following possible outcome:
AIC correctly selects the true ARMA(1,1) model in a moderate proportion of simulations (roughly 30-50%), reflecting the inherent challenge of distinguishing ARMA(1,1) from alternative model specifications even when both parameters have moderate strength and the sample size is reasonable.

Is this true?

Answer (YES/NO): NO